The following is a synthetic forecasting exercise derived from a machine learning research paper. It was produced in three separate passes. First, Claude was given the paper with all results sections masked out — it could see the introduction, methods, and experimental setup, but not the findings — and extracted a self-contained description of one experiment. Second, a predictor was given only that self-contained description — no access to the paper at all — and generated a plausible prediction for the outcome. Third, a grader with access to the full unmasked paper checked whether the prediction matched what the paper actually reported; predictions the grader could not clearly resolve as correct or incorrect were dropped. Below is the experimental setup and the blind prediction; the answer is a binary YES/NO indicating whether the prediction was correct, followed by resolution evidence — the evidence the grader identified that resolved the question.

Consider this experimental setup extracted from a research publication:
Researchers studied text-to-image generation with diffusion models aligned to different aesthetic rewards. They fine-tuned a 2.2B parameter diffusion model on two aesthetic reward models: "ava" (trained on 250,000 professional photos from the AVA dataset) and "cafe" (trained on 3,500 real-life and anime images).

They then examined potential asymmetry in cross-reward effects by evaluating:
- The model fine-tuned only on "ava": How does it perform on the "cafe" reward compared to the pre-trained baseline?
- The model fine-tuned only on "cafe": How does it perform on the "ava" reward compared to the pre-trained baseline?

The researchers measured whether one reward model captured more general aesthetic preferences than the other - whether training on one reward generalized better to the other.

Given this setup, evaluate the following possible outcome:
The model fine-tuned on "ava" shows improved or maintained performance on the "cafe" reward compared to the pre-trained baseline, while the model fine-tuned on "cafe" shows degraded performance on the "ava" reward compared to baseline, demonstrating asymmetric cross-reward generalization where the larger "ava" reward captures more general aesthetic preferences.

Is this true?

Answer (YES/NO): YES